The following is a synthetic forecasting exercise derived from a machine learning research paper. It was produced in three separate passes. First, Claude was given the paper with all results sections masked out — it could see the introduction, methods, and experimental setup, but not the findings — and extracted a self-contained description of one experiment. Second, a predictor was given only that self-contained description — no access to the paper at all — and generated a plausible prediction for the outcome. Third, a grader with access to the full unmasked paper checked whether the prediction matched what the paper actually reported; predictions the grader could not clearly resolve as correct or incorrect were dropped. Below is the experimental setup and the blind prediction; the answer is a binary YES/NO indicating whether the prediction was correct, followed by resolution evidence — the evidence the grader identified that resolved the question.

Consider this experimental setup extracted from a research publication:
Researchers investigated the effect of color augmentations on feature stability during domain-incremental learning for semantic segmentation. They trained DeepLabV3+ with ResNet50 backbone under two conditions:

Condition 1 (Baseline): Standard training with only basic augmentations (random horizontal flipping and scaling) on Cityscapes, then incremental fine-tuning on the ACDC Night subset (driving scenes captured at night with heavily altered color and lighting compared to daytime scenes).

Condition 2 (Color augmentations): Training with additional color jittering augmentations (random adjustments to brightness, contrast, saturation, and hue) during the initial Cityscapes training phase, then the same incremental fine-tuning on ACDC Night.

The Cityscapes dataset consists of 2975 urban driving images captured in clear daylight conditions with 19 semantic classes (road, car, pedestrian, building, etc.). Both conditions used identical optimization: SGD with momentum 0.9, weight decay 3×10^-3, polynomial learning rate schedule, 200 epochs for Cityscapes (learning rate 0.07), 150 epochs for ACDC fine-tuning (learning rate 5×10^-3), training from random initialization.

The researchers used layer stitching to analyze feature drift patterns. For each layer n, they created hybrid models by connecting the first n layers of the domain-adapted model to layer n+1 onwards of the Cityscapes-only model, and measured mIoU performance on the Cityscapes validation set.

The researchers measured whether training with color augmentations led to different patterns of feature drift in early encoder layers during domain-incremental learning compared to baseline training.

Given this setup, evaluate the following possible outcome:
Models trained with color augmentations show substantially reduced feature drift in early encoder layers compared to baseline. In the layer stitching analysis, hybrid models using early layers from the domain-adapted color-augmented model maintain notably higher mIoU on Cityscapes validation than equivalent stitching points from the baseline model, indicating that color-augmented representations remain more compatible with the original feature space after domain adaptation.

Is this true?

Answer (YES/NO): YES